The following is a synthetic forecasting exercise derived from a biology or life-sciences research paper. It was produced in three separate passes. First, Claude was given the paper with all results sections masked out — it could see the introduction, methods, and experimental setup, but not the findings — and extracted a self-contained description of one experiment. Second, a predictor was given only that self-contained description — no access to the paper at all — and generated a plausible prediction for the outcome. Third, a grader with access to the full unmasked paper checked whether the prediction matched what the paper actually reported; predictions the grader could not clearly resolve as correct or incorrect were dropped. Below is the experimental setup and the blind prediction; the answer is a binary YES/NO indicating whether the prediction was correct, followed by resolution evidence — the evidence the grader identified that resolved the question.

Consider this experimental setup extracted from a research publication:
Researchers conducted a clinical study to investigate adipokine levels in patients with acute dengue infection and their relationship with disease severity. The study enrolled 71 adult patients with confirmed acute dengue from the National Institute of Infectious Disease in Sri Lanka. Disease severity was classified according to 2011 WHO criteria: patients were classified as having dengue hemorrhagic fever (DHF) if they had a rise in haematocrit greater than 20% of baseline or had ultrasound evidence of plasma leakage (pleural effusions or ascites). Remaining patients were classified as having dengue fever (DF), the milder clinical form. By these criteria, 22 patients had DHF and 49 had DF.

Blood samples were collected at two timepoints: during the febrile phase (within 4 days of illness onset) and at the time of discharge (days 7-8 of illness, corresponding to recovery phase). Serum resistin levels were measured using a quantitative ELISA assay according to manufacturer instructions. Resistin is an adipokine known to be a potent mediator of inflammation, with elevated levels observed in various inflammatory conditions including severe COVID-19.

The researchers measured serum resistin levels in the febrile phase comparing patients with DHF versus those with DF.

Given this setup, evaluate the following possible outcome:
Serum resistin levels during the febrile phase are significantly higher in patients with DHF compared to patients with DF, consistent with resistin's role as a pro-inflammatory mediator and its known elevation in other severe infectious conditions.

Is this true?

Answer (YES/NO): YES